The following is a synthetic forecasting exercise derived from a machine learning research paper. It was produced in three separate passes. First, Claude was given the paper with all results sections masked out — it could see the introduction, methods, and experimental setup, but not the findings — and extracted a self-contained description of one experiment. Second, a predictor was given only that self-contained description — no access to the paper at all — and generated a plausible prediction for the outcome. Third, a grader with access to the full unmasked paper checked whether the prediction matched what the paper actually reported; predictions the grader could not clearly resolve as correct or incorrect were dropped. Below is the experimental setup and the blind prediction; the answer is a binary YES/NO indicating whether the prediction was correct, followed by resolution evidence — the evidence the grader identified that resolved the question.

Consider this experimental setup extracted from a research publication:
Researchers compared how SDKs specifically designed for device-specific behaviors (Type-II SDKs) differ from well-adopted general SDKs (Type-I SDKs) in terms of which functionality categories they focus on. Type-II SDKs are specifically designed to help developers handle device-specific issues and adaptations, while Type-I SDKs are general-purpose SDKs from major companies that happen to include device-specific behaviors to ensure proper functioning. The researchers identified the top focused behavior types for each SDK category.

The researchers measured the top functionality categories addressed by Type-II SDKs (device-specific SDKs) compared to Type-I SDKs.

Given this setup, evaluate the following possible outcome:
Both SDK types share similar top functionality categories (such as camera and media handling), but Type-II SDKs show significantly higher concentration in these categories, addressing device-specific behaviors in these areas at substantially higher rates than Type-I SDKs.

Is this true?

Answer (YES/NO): NO